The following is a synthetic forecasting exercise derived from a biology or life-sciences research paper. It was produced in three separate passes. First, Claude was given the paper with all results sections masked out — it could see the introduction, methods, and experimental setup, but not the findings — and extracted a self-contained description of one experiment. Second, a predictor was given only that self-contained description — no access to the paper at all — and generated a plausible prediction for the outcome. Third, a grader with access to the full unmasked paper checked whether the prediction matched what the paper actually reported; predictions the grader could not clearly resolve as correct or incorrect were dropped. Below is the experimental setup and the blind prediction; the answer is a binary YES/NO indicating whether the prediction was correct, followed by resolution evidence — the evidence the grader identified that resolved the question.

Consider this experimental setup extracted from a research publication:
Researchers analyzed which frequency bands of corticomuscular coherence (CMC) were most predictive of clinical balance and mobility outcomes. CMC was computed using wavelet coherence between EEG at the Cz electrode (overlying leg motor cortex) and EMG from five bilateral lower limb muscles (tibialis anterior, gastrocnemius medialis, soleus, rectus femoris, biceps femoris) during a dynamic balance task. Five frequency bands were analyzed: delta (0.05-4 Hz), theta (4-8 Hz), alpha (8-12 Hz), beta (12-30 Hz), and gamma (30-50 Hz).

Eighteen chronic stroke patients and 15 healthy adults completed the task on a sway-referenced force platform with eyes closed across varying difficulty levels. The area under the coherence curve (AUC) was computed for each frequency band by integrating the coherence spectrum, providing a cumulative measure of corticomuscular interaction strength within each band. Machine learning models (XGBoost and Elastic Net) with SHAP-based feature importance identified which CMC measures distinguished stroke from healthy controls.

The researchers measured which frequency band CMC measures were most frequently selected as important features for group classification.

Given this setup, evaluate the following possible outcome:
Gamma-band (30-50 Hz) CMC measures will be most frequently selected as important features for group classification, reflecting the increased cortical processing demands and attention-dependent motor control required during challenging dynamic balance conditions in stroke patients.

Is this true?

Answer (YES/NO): NO